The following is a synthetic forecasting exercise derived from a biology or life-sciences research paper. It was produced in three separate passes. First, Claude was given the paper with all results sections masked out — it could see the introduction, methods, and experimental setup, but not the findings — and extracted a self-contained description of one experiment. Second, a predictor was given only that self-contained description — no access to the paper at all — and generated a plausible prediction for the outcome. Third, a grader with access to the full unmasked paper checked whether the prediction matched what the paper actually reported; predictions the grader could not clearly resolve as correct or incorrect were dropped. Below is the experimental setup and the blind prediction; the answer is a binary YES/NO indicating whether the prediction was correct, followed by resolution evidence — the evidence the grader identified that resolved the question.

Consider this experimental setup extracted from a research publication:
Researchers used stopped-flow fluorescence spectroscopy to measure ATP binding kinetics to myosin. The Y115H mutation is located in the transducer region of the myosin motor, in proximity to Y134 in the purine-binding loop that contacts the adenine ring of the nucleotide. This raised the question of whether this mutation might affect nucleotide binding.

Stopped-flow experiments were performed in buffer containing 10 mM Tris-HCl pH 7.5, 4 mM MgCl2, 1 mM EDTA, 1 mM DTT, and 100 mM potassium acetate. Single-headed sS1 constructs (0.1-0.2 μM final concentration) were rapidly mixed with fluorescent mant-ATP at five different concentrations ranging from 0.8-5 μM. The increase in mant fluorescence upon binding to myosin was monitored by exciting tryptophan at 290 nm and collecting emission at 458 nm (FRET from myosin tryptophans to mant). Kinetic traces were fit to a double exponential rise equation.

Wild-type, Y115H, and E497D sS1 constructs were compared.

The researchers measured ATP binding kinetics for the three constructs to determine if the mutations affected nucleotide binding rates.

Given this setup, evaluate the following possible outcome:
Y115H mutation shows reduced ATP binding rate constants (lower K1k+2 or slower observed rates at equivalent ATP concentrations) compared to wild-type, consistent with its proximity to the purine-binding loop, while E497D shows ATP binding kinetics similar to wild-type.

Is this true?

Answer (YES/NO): NO